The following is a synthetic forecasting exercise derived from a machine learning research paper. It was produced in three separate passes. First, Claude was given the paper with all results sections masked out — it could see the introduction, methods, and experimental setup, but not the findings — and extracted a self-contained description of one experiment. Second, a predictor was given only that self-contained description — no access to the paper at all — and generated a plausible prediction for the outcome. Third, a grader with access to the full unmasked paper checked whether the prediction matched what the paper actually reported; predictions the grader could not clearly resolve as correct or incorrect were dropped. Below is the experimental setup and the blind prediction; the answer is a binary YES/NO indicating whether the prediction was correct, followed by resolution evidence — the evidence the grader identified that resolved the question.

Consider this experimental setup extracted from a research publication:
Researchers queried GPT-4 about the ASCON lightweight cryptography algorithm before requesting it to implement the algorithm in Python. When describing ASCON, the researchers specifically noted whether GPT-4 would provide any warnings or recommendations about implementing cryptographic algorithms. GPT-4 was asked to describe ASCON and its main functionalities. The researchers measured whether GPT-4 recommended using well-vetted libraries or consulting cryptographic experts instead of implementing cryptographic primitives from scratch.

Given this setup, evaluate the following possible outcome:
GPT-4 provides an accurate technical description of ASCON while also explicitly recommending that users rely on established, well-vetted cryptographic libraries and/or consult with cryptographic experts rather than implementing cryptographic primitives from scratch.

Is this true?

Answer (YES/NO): YES